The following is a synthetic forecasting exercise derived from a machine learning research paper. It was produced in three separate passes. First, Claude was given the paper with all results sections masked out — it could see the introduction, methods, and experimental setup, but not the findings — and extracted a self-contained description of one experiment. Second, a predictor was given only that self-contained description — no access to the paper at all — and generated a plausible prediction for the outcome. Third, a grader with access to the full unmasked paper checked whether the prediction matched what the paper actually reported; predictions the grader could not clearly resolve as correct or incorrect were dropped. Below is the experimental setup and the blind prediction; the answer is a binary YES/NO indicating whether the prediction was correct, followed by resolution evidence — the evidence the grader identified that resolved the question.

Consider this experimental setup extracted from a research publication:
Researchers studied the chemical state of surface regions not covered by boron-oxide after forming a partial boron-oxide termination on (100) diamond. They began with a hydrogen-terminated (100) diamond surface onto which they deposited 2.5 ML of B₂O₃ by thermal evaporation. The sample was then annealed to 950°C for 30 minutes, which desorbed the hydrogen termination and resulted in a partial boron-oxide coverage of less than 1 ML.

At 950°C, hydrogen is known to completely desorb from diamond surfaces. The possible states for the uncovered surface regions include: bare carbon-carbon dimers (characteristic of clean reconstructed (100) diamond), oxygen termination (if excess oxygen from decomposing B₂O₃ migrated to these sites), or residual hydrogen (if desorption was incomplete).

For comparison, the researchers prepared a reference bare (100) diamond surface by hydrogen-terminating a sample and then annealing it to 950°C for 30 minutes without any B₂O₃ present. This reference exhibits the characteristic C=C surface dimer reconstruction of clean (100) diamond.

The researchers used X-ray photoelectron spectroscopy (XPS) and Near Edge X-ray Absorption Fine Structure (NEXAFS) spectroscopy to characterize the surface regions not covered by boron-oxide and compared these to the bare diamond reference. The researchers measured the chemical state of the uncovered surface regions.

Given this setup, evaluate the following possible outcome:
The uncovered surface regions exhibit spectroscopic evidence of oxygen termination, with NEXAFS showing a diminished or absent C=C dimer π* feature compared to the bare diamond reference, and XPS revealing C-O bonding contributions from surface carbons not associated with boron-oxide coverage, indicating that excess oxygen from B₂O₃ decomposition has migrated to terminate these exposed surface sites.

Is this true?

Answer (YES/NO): NO